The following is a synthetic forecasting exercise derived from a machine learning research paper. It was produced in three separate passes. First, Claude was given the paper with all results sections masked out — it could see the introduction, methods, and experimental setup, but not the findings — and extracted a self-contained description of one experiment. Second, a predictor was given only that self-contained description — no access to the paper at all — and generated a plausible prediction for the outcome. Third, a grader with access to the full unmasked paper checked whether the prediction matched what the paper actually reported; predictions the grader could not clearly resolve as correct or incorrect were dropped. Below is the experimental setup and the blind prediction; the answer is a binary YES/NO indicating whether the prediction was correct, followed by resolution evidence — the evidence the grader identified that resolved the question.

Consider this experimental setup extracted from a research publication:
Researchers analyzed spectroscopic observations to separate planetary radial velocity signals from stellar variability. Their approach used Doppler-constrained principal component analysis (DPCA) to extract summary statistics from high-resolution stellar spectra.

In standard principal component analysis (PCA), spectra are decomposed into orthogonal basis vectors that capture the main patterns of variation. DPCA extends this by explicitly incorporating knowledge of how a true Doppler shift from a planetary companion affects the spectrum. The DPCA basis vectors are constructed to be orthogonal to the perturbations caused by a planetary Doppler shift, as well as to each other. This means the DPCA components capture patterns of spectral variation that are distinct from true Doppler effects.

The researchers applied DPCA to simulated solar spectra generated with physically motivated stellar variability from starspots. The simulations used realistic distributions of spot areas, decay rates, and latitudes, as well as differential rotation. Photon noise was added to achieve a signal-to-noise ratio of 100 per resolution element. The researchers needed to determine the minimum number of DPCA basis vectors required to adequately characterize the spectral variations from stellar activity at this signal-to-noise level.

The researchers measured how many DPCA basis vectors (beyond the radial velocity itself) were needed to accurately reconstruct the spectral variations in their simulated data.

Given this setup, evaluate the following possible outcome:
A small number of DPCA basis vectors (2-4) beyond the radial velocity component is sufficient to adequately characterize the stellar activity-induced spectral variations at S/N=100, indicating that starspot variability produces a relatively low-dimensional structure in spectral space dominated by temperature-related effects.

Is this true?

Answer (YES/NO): YES